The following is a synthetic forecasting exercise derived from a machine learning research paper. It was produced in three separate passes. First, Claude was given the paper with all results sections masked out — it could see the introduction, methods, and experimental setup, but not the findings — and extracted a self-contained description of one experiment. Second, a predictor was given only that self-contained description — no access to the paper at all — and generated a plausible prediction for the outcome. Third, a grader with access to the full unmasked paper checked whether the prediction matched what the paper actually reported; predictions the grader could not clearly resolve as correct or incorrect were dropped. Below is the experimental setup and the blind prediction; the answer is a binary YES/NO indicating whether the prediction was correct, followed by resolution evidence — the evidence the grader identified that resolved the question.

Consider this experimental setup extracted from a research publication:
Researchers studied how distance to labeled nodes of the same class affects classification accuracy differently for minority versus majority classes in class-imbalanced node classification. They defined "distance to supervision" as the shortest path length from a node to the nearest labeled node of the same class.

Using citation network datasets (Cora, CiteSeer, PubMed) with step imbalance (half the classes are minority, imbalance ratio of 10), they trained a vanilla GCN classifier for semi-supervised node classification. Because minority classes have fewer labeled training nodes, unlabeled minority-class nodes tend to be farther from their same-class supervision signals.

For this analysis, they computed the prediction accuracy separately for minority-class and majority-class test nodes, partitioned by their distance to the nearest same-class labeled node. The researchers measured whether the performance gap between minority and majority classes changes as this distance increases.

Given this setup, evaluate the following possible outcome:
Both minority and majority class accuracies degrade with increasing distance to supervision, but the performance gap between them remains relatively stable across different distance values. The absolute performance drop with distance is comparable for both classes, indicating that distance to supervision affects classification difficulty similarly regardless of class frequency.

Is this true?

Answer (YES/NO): NO